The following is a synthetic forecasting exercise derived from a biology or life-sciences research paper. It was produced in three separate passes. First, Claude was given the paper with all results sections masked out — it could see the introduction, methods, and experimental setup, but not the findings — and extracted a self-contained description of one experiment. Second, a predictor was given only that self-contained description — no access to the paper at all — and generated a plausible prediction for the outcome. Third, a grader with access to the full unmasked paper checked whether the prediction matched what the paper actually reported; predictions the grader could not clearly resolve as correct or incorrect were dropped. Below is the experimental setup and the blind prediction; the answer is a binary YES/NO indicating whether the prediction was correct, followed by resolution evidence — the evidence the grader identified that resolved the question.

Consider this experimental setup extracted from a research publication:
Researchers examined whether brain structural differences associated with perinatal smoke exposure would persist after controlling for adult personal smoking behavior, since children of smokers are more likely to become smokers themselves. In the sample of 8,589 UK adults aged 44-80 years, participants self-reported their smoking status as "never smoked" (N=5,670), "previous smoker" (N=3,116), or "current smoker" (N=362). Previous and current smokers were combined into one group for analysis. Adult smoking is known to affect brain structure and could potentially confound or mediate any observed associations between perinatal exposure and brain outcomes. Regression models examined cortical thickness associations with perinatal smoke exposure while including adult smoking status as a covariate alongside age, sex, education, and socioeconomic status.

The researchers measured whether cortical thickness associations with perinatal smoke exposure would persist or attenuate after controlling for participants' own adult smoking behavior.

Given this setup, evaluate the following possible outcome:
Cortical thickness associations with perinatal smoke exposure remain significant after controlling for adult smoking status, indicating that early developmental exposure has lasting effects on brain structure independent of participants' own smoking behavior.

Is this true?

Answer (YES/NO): NO